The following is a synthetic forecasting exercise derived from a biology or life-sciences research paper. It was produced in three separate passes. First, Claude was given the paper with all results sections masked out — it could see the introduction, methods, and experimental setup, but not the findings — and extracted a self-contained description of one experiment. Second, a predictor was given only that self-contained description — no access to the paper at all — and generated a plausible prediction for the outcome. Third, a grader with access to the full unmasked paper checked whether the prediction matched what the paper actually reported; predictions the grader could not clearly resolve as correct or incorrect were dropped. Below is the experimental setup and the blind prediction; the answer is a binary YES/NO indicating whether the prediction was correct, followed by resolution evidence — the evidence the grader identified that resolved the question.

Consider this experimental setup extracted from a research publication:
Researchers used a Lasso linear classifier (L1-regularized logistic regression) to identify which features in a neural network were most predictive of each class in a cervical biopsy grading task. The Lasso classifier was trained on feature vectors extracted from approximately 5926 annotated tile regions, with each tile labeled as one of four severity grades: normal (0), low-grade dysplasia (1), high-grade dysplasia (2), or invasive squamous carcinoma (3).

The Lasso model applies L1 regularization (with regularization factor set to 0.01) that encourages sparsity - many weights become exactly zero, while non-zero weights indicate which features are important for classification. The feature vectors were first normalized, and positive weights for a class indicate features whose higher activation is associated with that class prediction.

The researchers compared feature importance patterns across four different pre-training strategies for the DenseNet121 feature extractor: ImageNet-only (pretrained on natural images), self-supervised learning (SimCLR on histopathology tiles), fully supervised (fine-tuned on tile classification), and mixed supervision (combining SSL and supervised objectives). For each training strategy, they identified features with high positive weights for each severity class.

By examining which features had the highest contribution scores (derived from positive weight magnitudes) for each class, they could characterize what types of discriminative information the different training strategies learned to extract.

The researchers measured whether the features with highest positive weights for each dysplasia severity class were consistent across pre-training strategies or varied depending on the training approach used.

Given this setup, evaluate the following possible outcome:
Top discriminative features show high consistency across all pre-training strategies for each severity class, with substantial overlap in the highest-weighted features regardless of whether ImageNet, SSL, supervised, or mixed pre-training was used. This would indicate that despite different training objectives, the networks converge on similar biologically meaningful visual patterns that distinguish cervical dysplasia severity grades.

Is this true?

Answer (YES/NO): NO